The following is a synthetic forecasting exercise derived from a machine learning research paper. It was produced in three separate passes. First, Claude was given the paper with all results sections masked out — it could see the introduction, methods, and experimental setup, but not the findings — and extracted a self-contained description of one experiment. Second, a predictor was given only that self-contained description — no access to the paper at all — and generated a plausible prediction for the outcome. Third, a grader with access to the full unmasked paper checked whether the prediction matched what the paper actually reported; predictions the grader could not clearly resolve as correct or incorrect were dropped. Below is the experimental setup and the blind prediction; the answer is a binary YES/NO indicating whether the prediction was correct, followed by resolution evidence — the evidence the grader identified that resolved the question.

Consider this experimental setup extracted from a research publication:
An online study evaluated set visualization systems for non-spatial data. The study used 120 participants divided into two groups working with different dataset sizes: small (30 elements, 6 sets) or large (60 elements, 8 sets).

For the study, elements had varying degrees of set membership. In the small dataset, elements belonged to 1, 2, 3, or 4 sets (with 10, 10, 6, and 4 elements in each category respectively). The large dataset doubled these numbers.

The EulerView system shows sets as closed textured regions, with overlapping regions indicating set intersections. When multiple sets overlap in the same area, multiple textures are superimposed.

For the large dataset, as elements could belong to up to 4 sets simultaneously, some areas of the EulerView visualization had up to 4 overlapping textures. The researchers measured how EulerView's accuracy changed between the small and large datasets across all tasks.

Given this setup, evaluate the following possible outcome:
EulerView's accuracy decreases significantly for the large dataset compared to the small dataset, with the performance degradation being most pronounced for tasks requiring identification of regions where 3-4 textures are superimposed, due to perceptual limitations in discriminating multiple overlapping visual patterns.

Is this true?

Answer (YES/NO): NO